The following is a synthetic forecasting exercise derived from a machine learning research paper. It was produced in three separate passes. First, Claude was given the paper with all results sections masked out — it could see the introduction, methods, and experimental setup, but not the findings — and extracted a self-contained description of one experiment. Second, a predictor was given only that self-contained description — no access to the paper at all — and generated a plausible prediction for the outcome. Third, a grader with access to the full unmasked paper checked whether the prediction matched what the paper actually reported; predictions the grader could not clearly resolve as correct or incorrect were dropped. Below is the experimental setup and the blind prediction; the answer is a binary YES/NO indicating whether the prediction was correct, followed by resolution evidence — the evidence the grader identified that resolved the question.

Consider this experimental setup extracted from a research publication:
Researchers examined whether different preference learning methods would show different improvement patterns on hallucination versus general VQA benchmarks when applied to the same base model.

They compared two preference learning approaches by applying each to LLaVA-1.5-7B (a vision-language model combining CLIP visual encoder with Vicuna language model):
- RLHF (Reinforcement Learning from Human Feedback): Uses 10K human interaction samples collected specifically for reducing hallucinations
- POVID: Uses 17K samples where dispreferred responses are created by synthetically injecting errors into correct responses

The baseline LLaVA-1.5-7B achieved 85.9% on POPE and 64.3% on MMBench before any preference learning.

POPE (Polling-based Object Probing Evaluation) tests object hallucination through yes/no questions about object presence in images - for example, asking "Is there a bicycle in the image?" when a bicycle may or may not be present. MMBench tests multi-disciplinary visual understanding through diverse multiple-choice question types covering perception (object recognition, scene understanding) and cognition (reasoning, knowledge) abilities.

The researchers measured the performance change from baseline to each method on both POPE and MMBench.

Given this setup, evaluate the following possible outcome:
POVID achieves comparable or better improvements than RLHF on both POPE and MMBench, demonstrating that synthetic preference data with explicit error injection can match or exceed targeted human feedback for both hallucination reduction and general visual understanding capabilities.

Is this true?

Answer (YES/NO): YES